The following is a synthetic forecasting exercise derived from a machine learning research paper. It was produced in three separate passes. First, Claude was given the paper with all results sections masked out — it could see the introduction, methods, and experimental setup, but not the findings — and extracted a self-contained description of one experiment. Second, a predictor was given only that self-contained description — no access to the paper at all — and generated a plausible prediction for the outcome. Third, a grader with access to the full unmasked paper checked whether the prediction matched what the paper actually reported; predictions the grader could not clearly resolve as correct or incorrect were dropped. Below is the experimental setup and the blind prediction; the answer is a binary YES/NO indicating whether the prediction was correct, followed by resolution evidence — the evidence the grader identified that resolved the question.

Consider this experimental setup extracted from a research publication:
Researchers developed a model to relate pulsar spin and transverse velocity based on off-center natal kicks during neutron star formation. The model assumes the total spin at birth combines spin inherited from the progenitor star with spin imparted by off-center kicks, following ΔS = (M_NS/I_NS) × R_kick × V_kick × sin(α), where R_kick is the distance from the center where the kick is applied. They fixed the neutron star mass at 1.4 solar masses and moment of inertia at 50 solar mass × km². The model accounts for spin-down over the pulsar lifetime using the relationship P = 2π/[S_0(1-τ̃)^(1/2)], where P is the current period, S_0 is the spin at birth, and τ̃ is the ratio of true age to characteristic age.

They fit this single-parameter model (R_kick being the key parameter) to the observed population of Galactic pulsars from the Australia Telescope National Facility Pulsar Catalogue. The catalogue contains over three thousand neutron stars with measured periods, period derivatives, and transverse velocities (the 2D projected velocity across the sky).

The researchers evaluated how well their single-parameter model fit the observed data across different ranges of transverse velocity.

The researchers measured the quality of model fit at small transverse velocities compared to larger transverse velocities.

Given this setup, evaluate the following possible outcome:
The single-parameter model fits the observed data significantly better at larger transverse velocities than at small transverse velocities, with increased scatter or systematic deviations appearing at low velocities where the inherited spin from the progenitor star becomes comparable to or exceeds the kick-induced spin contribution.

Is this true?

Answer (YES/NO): NO